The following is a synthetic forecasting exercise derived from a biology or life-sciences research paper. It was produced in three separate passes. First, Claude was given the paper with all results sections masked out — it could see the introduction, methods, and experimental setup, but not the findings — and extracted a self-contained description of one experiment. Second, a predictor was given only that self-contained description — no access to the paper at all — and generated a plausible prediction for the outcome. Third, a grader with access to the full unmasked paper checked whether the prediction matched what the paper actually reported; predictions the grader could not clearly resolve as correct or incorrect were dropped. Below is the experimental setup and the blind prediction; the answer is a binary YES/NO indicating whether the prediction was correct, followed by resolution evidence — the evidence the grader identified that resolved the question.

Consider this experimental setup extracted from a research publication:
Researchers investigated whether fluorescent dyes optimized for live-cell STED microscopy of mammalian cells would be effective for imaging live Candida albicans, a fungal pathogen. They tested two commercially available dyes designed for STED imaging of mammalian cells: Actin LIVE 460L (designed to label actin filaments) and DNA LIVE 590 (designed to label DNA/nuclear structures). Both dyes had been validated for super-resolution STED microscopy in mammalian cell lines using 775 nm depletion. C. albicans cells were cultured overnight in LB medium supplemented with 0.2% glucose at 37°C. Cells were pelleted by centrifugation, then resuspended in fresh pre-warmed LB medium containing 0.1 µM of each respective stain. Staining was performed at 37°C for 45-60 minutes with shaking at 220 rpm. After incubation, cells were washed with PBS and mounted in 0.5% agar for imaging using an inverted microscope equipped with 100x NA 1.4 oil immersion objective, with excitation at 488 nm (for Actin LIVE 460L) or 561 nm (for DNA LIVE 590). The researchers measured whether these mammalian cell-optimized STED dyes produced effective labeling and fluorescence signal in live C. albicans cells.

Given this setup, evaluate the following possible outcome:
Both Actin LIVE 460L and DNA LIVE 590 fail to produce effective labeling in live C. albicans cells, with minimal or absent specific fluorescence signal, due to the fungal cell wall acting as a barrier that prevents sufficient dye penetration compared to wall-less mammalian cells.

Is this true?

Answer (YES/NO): YES